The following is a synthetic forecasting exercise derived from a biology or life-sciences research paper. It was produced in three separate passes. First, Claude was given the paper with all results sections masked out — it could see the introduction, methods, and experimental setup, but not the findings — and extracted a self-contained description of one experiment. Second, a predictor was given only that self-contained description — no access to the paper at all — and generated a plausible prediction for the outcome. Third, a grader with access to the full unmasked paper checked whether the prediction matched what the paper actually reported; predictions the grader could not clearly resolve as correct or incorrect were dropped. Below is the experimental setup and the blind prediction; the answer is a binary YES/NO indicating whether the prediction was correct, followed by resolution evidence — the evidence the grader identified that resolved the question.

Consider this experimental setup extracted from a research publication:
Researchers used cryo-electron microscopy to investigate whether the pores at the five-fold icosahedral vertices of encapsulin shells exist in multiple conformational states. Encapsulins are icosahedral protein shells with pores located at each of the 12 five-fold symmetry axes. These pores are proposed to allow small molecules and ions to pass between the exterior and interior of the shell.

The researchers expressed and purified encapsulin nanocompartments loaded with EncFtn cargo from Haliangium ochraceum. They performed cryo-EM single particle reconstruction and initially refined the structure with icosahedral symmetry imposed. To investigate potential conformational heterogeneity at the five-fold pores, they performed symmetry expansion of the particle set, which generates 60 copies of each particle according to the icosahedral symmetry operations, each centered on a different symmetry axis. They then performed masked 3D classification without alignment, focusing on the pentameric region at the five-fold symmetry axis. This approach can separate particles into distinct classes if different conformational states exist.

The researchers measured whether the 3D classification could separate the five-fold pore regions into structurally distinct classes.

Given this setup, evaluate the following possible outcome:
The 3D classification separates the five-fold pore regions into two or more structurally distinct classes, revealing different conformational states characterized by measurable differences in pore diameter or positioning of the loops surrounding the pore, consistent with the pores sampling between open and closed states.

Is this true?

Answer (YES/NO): YES